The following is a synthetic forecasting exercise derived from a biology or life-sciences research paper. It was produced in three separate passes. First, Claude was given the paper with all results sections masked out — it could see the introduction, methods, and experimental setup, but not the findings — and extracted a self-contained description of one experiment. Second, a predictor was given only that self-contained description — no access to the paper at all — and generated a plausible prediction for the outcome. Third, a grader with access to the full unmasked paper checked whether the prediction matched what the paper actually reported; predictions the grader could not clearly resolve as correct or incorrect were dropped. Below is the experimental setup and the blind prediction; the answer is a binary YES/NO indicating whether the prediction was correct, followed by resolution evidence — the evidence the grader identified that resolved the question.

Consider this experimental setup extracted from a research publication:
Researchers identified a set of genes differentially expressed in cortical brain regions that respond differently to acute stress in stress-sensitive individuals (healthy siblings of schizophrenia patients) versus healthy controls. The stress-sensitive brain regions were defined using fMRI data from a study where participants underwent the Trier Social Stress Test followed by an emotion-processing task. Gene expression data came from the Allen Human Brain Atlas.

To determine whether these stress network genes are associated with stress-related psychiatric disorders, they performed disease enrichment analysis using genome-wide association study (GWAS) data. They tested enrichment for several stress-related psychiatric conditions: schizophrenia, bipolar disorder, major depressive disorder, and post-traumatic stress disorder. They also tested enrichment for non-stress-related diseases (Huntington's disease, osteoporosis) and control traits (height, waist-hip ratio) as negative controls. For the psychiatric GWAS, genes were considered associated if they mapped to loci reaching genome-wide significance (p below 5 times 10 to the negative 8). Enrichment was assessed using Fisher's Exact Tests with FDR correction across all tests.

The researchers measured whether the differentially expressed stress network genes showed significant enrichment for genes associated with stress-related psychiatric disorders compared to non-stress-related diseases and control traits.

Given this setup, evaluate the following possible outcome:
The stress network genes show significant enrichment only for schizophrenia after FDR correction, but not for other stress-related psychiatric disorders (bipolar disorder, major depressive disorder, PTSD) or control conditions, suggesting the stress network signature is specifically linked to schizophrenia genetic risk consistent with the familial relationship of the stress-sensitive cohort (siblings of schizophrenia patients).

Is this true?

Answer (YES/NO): NO